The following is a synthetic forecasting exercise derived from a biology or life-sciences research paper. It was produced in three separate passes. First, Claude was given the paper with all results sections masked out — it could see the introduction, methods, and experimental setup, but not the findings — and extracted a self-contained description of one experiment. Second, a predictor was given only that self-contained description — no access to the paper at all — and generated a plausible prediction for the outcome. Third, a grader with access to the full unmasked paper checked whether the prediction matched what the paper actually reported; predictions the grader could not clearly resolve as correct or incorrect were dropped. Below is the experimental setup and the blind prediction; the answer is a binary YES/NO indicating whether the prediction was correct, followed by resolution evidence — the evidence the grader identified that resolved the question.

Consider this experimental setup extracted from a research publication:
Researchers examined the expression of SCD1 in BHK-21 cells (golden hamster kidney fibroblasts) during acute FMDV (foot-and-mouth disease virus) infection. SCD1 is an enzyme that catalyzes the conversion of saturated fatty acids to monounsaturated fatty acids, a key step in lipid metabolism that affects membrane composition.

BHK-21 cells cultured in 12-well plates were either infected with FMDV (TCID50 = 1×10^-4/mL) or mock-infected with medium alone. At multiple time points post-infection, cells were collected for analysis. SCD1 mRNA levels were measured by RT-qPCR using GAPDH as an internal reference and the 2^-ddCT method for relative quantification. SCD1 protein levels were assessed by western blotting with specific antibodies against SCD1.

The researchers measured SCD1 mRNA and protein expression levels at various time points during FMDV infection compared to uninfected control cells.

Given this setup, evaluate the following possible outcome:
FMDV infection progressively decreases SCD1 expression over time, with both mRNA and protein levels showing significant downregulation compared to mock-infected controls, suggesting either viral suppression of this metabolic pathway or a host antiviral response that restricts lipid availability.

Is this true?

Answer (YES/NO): NO